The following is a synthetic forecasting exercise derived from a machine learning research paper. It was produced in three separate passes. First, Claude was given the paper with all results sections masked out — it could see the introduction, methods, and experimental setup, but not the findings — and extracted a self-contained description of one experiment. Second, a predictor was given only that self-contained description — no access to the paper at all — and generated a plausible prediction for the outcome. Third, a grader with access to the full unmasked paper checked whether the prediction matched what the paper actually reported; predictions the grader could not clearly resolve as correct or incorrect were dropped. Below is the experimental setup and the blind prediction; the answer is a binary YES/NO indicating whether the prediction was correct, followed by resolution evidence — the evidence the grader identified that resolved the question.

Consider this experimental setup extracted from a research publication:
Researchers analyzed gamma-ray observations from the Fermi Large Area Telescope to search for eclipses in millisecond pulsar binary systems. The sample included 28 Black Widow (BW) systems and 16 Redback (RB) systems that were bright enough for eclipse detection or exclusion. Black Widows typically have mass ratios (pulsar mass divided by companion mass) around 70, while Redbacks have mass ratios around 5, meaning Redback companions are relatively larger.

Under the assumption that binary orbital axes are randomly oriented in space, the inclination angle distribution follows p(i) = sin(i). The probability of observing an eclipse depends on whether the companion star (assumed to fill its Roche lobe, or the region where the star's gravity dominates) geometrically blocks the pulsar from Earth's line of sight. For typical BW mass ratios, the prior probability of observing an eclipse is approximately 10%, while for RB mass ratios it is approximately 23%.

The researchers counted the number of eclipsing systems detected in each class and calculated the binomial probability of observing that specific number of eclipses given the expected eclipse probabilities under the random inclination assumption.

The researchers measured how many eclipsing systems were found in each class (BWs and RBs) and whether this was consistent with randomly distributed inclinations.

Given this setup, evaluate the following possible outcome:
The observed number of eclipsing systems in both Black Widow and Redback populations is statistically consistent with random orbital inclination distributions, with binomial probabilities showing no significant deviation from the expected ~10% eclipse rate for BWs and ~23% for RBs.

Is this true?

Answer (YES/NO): YES